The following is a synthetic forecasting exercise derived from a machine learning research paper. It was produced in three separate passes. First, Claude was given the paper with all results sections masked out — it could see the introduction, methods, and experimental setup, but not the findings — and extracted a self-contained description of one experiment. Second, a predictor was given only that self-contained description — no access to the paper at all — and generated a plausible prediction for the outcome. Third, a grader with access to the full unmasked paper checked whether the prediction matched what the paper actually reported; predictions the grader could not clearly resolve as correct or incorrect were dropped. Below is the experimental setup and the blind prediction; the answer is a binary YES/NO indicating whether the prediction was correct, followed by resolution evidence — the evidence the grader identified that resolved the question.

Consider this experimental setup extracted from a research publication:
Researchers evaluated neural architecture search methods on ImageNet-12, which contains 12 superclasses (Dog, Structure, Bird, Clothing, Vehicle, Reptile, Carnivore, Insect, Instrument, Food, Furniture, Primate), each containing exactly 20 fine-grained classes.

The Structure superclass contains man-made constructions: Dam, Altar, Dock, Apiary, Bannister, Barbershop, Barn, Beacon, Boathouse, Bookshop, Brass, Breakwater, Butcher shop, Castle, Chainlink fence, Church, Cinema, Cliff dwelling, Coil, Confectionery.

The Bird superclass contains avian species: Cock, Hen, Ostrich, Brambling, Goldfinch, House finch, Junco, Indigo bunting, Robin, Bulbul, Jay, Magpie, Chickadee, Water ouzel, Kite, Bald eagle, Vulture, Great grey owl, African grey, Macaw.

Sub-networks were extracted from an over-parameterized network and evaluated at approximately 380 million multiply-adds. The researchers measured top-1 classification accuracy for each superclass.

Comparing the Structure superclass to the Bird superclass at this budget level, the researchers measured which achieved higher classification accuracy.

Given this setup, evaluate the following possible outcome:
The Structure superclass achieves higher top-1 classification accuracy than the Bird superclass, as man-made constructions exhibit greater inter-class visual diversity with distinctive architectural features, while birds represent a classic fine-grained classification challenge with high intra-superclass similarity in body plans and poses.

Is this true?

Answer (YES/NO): NO